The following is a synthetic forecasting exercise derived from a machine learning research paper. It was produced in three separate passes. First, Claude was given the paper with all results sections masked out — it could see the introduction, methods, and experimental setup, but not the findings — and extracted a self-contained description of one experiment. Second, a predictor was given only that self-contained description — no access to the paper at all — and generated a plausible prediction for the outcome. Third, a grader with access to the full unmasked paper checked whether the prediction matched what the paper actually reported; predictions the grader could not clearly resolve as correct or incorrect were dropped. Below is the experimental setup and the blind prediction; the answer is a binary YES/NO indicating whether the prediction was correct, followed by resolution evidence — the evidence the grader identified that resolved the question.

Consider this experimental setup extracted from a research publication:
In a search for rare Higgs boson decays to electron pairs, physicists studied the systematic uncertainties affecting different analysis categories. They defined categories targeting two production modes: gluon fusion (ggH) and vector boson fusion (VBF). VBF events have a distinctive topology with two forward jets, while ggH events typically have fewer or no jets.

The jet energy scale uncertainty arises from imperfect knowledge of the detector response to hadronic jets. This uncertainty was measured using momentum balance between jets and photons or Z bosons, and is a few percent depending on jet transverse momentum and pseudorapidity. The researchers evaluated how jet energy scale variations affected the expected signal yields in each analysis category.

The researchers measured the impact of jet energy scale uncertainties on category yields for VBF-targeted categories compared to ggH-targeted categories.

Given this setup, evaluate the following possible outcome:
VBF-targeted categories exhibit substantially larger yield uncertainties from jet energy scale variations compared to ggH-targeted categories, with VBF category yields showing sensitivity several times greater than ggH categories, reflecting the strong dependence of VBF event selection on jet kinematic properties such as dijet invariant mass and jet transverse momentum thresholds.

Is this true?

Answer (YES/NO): YES